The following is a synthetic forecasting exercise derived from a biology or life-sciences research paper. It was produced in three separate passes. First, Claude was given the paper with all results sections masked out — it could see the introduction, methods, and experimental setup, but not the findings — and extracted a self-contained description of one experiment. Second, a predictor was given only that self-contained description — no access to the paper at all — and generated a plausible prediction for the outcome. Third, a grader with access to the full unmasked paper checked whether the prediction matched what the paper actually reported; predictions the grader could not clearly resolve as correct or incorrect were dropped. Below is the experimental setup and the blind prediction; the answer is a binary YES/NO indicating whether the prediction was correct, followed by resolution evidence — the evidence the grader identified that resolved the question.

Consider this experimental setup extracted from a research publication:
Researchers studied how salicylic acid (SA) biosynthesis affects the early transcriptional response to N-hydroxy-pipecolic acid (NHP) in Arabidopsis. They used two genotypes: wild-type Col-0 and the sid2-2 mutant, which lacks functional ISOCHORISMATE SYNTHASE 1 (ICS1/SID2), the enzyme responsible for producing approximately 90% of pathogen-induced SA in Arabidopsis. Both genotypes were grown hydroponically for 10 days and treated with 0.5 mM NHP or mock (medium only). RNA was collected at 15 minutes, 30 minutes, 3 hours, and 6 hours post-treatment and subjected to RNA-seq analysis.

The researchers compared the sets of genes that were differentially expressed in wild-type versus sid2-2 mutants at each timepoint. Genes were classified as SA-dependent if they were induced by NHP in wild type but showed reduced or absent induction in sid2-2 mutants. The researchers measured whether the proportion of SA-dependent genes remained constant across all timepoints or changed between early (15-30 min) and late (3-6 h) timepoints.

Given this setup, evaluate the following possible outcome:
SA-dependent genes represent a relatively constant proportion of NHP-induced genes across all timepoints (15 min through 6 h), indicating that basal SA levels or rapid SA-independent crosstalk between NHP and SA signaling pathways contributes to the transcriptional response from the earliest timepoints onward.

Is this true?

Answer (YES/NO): NO